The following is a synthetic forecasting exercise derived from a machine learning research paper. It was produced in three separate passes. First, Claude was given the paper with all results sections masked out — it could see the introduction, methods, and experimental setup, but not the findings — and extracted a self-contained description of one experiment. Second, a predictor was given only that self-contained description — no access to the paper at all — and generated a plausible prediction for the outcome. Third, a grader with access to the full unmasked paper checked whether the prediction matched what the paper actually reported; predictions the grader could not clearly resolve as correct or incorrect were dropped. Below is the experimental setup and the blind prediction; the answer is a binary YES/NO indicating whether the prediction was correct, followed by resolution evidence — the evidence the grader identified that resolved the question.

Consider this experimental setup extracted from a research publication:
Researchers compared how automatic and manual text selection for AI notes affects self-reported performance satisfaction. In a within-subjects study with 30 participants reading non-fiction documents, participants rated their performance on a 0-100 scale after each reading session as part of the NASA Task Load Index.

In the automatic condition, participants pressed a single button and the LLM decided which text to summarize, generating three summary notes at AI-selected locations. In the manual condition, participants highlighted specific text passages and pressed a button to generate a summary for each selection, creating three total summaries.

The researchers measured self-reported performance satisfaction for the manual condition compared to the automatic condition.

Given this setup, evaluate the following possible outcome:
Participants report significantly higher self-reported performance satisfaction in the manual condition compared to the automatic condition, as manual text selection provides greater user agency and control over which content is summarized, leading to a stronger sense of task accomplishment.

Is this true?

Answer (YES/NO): YES